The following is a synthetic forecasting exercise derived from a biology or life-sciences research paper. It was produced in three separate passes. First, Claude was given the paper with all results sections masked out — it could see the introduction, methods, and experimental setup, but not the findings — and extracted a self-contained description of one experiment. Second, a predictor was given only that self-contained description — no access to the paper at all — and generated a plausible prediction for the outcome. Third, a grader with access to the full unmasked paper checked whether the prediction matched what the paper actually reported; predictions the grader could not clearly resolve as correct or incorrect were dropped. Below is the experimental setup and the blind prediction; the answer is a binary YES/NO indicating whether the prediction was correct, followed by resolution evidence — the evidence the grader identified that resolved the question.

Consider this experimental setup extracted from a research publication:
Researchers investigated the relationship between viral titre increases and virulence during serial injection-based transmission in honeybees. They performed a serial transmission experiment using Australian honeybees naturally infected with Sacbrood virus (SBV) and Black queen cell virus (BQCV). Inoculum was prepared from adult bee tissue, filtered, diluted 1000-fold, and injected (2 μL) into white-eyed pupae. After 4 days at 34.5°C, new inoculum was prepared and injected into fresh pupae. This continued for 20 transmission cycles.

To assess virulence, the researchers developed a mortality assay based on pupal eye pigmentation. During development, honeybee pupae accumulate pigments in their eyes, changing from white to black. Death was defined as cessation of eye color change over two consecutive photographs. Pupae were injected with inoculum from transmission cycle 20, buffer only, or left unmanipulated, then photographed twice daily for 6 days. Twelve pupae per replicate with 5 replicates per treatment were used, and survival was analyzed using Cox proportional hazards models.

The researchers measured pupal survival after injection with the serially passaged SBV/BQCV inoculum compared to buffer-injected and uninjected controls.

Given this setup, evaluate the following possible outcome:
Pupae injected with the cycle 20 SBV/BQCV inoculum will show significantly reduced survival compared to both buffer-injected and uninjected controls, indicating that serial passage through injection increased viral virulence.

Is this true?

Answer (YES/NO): YES